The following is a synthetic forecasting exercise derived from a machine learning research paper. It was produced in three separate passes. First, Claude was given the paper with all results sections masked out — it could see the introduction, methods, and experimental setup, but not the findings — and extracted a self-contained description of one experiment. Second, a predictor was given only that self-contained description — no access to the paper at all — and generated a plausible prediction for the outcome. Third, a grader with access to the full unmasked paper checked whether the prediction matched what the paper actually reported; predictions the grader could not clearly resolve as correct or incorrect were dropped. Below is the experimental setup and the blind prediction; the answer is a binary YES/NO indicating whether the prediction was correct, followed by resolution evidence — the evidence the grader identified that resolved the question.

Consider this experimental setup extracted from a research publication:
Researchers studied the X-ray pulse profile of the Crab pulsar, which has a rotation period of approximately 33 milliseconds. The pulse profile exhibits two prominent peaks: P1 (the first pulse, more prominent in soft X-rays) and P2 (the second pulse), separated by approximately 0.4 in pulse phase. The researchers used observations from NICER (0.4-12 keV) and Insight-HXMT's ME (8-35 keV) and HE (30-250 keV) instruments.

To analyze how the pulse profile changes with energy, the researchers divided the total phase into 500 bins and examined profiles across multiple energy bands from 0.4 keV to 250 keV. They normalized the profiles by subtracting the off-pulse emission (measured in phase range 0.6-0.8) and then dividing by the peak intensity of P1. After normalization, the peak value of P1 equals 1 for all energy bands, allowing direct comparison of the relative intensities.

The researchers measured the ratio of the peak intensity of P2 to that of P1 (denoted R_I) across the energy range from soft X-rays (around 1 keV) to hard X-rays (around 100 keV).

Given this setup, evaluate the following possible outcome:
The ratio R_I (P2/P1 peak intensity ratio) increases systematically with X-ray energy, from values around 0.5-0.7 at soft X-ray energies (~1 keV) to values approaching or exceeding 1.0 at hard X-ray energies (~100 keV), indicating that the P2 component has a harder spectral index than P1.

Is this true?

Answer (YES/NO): NO